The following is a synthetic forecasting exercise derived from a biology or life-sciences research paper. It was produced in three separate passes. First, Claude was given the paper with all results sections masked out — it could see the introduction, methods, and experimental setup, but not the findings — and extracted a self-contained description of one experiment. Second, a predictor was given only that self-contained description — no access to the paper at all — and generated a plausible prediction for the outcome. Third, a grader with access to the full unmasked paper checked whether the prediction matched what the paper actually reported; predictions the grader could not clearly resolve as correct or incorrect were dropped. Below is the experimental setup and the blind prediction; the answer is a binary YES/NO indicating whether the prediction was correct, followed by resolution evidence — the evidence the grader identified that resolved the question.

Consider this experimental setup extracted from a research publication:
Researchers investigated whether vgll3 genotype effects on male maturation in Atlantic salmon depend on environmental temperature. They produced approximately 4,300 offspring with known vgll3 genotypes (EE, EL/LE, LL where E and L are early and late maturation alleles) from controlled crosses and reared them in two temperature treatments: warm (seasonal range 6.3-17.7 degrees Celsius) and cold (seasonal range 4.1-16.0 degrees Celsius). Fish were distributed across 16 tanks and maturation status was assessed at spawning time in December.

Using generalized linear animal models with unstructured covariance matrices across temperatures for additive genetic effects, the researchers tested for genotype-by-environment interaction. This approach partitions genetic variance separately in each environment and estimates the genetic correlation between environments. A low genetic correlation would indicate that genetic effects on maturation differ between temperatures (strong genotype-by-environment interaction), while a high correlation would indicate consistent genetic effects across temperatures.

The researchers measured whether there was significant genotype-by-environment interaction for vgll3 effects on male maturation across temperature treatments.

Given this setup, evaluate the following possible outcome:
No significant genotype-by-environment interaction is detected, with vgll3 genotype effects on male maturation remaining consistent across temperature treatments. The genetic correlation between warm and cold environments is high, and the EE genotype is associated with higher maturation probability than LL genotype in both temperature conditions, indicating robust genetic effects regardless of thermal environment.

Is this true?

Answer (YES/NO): NO